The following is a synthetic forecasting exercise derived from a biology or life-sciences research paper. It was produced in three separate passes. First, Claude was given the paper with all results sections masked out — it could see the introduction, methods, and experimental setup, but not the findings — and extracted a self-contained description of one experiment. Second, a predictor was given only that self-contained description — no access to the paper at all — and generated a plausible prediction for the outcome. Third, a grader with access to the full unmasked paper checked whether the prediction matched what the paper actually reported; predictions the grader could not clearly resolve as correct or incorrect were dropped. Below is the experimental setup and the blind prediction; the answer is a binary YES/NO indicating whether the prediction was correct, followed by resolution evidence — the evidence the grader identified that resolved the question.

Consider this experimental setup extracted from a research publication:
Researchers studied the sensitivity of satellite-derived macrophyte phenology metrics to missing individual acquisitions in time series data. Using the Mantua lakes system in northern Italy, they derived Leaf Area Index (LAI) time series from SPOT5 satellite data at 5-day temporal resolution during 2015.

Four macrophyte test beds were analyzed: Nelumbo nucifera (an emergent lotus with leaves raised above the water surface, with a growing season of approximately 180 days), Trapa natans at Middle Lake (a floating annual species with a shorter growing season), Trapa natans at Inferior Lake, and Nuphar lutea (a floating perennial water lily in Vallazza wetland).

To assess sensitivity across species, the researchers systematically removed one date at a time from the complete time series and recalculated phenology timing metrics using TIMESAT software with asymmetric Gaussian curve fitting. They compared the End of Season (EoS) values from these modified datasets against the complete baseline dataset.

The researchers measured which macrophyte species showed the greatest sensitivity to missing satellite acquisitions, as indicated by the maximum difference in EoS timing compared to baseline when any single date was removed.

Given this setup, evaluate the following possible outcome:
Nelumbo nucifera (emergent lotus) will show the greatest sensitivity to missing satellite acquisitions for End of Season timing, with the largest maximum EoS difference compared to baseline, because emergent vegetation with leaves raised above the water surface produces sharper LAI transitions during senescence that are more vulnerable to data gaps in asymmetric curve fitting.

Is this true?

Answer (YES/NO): YES